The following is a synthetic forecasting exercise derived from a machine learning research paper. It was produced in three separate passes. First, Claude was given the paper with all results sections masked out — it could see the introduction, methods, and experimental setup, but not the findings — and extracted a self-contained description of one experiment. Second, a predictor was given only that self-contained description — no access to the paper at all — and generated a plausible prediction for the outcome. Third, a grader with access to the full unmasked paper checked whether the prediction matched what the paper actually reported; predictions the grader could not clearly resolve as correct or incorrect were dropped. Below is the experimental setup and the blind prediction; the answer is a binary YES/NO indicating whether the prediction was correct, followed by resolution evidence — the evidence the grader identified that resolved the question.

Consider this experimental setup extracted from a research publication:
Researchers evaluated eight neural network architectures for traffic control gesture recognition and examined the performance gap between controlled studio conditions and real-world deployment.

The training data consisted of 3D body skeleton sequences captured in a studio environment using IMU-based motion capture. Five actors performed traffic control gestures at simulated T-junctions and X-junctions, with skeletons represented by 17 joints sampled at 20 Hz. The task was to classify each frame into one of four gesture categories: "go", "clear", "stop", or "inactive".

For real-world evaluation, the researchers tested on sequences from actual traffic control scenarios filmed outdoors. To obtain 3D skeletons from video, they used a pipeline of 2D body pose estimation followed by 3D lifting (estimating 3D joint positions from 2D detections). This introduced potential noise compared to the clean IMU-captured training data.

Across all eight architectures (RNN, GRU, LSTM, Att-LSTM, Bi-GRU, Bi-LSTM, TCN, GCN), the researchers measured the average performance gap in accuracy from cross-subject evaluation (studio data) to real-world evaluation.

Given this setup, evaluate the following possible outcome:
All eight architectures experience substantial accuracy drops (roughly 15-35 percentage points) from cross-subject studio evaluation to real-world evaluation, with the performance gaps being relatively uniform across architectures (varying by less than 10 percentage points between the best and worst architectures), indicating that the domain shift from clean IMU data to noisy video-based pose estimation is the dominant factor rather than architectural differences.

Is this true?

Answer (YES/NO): NO